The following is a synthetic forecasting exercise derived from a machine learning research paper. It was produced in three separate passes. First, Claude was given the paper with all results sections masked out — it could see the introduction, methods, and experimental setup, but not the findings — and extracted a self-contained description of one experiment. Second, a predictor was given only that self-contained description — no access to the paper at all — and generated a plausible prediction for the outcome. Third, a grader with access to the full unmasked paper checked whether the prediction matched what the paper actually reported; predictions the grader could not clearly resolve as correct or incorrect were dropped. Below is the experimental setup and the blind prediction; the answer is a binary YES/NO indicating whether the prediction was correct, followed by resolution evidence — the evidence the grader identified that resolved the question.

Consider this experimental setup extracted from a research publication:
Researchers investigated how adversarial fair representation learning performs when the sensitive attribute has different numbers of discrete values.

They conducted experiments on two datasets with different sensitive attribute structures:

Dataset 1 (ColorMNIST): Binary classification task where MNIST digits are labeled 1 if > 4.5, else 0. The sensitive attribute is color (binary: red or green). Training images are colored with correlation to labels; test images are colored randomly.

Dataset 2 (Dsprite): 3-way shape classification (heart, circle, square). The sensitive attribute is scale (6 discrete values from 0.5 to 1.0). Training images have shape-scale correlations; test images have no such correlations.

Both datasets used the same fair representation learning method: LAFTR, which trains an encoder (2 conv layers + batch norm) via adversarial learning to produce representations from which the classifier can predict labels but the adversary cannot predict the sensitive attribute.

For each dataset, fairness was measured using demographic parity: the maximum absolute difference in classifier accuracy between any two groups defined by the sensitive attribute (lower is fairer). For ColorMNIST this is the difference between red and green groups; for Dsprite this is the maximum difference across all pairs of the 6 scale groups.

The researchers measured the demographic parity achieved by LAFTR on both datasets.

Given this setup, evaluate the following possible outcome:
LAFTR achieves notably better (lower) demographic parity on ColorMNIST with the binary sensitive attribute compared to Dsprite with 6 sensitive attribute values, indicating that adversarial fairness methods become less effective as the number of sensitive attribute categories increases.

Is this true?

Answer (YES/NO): NO